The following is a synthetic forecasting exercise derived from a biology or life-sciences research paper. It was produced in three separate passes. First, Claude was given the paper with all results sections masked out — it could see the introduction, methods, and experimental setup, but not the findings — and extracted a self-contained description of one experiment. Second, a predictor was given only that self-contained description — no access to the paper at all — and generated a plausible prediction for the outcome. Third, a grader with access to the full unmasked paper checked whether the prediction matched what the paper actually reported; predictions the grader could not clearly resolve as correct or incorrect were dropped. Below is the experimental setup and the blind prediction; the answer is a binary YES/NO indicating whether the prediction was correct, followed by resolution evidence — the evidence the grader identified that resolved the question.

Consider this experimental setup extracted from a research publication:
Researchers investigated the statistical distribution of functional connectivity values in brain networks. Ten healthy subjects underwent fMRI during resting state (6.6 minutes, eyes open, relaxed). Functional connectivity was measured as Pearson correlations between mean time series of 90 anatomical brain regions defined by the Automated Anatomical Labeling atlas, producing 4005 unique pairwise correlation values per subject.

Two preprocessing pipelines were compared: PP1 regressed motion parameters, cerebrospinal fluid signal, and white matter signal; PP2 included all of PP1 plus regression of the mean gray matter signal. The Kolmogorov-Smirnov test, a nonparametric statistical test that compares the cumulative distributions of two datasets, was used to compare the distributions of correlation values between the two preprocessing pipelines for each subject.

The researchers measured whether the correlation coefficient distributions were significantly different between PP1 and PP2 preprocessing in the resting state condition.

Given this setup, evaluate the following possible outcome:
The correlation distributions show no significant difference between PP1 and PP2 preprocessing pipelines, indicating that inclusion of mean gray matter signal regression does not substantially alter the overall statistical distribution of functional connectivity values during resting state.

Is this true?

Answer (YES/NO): YES